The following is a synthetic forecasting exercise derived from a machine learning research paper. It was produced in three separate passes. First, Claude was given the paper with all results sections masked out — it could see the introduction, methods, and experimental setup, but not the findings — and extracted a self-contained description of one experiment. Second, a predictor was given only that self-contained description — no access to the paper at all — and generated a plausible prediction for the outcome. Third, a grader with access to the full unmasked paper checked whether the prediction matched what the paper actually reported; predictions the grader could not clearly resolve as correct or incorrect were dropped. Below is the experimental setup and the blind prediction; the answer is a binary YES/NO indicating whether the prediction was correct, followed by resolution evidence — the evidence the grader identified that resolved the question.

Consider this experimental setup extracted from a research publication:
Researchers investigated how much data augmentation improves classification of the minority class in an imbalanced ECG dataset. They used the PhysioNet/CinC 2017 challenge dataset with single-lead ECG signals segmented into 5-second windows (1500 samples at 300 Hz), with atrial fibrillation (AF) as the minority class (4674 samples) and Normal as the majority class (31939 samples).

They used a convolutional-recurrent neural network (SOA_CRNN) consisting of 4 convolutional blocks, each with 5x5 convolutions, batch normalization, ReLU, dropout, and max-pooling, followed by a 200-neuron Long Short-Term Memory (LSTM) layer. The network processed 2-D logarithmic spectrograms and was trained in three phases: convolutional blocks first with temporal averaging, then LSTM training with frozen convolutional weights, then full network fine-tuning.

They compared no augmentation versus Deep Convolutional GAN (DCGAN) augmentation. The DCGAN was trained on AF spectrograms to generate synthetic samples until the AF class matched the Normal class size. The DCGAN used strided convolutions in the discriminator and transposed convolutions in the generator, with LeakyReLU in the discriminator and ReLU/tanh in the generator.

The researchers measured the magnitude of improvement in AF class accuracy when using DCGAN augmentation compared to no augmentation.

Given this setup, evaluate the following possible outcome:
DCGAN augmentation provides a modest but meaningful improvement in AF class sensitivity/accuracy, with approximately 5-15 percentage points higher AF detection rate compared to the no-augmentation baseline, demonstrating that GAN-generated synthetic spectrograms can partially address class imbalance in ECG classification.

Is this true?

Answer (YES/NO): YES